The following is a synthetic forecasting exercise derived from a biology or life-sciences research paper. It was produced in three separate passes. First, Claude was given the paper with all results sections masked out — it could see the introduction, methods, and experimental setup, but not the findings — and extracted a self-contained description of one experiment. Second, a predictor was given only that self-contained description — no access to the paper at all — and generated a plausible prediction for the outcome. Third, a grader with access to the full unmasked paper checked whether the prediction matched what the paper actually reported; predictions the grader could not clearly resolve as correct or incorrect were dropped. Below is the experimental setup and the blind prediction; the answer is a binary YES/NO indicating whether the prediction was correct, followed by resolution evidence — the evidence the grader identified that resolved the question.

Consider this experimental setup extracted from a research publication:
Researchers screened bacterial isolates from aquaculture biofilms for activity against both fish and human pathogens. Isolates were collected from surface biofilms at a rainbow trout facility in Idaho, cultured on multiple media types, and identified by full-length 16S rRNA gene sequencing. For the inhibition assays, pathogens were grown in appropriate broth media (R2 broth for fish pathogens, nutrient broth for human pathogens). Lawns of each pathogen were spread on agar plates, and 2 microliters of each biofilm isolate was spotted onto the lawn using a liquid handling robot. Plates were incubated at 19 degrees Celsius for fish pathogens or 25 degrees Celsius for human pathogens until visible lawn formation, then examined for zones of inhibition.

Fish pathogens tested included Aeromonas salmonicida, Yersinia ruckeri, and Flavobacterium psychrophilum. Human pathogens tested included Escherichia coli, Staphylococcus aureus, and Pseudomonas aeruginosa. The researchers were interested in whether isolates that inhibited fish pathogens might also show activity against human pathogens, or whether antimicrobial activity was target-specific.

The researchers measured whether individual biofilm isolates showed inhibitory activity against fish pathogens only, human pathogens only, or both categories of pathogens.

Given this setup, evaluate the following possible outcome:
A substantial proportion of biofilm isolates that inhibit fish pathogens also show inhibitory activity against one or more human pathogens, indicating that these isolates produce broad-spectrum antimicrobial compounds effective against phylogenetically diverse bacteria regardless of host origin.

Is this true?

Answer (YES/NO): YES